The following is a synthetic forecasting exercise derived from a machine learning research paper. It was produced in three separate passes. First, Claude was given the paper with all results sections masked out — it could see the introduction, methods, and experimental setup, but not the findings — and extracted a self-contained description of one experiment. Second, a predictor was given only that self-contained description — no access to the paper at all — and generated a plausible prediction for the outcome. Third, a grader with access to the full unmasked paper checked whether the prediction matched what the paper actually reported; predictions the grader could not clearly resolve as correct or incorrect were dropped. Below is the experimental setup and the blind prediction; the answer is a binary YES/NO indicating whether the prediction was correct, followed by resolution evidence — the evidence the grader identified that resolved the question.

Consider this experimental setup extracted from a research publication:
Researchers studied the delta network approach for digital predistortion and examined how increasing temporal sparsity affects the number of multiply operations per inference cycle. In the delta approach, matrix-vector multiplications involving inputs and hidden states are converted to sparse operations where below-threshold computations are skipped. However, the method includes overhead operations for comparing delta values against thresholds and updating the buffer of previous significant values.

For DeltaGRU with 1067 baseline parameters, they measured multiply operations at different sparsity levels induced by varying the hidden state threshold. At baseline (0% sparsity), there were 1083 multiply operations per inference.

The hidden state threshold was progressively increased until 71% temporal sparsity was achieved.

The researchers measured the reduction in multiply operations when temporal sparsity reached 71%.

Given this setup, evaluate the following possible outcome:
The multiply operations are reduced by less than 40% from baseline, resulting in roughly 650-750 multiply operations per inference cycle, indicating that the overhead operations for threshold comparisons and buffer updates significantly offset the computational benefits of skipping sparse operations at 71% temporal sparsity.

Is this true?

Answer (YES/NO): NO